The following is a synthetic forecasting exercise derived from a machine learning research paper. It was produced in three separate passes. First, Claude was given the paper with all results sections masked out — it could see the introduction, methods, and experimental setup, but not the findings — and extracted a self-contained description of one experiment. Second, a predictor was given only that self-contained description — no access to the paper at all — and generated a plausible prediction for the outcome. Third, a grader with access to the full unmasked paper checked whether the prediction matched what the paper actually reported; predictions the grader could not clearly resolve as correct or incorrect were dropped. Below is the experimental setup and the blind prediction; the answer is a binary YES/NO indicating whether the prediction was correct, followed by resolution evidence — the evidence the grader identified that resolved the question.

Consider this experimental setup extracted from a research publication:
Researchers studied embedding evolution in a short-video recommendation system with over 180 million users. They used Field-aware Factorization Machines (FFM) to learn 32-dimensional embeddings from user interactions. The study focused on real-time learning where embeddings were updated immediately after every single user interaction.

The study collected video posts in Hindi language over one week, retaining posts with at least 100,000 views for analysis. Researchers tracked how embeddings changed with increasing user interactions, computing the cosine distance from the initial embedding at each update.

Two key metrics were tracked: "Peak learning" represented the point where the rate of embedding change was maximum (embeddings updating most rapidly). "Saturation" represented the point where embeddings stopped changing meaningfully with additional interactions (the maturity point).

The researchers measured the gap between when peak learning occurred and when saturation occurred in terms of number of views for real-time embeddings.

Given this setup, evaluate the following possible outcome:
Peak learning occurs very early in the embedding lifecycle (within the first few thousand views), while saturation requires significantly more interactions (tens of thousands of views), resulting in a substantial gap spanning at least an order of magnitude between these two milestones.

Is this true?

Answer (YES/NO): NO